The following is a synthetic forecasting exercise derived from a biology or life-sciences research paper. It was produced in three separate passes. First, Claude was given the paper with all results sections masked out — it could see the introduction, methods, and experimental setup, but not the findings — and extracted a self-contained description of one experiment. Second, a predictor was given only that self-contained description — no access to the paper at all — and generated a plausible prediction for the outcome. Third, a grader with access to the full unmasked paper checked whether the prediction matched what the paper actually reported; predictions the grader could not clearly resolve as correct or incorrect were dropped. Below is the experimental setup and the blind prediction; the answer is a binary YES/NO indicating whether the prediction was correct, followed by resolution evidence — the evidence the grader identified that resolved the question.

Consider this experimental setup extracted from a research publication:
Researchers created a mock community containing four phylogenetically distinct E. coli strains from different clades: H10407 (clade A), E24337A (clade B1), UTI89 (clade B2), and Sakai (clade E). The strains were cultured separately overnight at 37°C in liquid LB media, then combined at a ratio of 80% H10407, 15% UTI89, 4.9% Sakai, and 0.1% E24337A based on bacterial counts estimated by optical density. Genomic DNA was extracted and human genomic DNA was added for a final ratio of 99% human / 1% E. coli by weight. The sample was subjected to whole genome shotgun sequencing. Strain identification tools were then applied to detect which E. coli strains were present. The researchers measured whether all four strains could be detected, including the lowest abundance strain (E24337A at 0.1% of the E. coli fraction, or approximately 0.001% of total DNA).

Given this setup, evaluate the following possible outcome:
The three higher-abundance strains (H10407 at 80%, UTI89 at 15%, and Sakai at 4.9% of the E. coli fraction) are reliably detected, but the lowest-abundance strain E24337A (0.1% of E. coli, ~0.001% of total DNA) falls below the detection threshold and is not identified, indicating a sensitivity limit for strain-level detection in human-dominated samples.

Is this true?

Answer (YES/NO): NO